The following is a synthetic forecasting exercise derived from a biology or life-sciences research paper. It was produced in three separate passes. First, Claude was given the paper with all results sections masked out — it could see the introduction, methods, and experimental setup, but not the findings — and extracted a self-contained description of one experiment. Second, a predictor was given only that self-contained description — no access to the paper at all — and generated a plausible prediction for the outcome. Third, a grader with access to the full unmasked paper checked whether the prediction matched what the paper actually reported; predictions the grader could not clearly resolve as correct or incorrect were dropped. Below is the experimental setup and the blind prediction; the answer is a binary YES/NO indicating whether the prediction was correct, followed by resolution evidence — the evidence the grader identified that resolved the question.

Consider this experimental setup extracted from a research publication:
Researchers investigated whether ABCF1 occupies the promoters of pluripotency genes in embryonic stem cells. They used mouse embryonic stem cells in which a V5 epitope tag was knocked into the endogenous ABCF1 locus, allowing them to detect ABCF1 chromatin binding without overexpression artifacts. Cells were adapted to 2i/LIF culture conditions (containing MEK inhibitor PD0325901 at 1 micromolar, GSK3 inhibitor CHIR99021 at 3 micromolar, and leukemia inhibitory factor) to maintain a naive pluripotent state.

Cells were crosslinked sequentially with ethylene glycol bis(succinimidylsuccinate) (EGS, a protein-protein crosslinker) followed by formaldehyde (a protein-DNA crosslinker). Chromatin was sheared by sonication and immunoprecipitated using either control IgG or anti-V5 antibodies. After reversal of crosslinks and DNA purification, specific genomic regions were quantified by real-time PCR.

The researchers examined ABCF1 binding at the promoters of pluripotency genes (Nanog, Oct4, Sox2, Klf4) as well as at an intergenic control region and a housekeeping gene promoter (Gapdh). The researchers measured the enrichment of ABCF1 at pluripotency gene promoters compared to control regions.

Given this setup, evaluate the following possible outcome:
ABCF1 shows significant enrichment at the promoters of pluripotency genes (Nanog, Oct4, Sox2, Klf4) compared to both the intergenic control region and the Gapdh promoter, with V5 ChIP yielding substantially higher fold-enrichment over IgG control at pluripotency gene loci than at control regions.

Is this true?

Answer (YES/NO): NO